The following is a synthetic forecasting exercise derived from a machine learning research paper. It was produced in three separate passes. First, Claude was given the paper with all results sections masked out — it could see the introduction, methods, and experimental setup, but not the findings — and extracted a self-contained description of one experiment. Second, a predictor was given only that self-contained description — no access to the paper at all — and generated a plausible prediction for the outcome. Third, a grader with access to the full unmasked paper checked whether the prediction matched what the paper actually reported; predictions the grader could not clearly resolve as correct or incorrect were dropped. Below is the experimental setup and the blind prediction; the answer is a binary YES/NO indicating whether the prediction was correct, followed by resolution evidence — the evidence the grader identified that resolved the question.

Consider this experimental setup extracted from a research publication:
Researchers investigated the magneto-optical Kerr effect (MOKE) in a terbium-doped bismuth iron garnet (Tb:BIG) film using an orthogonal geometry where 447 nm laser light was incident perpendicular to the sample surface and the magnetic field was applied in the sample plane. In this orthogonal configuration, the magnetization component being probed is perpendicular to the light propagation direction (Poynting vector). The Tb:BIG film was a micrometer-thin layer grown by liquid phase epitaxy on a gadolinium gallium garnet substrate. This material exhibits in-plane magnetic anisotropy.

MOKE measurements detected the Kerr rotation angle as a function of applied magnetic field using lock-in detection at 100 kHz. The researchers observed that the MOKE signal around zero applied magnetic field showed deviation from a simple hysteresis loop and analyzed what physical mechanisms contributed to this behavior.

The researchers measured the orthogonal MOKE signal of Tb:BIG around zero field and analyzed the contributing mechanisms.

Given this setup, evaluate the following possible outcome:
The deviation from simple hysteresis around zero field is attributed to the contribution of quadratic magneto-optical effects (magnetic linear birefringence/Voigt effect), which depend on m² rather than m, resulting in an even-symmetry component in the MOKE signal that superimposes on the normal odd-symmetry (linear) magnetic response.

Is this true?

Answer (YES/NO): NO